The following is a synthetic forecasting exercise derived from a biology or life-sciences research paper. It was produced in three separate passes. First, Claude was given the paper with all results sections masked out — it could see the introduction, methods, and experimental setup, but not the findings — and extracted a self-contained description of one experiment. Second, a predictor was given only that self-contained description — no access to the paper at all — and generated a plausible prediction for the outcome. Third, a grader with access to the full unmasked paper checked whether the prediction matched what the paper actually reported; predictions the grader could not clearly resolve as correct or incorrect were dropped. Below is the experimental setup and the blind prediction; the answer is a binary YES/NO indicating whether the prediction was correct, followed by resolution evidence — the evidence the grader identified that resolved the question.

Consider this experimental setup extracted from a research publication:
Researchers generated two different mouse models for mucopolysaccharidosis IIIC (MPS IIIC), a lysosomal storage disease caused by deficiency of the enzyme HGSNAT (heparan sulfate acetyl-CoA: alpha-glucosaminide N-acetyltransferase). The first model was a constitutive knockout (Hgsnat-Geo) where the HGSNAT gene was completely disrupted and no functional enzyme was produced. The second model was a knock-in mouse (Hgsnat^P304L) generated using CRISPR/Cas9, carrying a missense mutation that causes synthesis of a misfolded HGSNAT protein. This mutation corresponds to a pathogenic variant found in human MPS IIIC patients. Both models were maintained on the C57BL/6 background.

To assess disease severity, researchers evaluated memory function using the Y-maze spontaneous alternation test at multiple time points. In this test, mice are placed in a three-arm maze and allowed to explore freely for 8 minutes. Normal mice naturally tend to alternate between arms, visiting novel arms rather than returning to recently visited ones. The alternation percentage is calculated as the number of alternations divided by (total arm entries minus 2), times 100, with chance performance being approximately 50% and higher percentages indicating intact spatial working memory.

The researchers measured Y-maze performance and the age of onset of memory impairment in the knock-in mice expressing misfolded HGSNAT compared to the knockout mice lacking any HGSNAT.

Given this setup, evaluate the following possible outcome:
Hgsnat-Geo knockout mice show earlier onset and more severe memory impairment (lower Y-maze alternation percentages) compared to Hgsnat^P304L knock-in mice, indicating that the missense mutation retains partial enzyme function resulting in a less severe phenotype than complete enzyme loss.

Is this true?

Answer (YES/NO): NO